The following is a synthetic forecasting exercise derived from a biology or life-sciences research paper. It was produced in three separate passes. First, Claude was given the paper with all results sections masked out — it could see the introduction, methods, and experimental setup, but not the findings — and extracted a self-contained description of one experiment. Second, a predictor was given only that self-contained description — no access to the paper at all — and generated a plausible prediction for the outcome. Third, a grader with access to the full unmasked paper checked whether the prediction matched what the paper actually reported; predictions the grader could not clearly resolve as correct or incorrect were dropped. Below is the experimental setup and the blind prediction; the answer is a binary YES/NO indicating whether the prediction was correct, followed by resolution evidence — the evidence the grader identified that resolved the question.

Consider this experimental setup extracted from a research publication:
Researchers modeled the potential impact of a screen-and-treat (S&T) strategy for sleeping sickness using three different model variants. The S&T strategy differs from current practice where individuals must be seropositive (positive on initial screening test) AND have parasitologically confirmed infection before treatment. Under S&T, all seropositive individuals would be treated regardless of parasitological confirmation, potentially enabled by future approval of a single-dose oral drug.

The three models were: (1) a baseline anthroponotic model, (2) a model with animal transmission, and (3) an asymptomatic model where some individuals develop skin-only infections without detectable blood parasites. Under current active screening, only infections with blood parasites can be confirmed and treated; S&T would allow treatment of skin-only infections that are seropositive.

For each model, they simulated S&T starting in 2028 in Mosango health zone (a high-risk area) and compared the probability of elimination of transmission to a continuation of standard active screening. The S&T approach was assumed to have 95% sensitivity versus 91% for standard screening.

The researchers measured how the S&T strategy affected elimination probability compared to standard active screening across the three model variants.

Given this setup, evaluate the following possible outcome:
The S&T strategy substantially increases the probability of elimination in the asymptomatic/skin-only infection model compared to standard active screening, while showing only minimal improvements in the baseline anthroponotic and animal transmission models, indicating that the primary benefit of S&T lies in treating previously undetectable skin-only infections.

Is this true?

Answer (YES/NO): YES